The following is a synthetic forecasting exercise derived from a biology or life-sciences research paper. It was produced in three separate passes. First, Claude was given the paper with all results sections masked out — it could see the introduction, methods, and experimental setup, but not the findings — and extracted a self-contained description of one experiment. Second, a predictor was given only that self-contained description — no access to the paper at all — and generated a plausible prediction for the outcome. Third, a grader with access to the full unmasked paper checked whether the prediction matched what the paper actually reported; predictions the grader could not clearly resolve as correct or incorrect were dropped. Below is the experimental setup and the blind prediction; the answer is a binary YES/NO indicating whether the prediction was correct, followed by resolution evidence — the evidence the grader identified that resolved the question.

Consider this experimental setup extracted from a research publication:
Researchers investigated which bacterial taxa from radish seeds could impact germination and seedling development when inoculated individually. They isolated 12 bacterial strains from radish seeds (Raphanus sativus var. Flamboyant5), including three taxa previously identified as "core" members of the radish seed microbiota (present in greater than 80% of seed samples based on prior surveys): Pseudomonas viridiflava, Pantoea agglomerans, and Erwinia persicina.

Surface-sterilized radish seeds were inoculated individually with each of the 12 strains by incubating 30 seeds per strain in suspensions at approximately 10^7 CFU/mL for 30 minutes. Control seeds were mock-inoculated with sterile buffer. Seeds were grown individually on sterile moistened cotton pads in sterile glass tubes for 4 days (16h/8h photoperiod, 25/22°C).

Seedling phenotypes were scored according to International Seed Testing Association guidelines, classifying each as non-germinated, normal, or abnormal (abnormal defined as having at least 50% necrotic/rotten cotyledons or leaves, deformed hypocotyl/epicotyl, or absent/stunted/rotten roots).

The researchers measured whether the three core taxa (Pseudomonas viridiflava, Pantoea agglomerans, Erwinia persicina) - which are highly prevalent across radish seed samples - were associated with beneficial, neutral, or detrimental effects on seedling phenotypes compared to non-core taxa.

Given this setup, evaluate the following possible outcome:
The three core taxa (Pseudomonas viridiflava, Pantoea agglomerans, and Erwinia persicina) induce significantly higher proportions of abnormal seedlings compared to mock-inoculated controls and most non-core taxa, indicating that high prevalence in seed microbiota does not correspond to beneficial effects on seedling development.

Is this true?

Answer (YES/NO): YES